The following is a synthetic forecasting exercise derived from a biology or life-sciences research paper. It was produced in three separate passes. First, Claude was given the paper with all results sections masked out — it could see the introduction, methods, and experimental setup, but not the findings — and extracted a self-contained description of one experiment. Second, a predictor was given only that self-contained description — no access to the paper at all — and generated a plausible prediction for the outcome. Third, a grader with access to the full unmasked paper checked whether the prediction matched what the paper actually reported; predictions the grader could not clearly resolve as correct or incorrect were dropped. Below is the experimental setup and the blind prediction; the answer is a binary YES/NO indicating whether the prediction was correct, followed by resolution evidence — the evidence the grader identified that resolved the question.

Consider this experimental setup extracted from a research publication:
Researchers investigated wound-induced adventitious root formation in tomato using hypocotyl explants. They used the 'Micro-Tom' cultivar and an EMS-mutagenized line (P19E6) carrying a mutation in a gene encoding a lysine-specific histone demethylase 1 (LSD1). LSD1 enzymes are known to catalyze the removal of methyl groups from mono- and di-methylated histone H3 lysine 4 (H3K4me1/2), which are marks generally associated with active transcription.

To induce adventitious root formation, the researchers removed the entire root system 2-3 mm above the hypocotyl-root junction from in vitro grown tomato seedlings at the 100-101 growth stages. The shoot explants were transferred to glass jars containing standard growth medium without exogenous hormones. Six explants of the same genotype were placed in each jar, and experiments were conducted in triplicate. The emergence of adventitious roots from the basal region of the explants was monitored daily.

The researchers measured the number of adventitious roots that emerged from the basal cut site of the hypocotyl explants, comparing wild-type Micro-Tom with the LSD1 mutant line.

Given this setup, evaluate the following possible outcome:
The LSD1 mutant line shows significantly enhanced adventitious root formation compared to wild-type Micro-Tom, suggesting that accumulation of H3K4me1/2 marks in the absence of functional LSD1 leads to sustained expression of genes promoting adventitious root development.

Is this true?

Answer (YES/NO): YES